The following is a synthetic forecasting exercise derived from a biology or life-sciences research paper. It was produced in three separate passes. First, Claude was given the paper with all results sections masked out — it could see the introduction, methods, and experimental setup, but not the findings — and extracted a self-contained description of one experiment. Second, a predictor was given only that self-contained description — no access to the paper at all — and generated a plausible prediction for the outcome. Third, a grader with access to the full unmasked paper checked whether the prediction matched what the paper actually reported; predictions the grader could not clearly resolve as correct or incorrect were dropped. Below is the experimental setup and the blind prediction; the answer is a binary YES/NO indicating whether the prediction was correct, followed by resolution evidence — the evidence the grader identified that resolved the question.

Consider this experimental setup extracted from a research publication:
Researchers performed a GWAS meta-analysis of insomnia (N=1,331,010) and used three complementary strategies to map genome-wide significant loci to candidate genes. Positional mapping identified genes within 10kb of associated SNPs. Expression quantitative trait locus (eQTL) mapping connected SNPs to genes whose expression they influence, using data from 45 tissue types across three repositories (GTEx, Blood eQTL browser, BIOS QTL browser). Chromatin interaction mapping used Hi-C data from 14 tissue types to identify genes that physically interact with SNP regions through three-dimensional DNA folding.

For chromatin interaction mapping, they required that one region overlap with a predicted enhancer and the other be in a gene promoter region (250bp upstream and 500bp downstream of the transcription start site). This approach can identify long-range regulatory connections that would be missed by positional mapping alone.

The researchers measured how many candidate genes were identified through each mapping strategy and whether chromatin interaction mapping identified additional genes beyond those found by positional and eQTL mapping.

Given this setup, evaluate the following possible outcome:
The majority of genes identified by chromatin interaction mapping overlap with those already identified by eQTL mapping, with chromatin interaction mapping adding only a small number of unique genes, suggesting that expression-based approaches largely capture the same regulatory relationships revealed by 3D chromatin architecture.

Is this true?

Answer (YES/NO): YES